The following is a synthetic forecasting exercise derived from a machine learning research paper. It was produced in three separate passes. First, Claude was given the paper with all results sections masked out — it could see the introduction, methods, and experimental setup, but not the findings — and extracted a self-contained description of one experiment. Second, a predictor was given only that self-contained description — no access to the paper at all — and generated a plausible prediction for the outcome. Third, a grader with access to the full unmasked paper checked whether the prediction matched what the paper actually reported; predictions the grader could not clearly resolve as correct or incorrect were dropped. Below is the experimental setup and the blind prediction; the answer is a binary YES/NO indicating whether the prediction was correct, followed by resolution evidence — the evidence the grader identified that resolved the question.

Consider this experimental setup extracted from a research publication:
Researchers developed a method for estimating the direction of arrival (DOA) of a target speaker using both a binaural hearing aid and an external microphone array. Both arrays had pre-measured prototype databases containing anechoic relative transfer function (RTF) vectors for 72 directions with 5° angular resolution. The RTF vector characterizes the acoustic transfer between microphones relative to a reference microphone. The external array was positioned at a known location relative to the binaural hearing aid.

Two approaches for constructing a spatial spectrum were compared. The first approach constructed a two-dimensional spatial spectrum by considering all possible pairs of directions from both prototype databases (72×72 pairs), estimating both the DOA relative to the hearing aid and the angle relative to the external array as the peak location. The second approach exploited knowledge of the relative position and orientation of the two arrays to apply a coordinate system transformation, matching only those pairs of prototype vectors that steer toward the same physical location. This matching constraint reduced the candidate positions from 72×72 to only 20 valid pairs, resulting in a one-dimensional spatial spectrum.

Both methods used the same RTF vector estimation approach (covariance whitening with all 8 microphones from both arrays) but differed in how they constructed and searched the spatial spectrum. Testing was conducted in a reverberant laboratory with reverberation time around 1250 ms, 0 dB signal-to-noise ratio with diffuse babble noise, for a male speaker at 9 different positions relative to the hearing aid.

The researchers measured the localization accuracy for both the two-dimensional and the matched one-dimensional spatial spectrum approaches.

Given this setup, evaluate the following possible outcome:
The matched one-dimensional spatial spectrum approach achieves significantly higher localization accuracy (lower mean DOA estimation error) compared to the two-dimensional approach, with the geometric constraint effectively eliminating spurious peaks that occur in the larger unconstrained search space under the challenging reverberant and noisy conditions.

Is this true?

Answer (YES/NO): YES